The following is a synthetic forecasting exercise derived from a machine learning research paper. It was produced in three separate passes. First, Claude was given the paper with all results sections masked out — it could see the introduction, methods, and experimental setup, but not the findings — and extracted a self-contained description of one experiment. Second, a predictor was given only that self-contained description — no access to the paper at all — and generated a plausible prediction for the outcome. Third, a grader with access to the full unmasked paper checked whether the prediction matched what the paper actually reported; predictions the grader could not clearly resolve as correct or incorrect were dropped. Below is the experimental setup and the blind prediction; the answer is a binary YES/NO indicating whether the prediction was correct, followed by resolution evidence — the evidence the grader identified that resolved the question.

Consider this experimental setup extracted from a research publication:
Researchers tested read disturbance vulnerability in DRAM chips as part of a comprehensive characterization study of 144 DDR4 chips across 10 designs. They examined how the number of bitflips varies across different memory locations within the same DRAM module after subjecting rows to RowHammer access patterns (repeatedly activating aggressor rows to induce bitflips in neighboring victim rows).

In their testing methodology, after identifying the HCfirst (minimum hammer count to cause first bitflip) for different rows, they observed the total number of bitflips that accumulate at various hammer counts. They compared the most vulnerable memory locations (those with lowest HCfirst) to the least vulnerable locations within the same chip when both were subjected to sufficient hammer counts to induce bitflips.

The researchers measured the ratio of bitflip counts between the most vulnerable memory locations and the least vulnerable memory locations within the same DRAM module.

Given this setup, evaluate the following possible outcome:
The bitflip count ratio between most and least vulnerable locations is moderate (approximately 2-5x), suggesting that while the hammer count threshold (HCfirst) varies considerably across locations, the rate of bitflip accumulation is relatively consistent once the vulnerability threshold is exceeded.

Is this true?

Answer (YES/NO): NO